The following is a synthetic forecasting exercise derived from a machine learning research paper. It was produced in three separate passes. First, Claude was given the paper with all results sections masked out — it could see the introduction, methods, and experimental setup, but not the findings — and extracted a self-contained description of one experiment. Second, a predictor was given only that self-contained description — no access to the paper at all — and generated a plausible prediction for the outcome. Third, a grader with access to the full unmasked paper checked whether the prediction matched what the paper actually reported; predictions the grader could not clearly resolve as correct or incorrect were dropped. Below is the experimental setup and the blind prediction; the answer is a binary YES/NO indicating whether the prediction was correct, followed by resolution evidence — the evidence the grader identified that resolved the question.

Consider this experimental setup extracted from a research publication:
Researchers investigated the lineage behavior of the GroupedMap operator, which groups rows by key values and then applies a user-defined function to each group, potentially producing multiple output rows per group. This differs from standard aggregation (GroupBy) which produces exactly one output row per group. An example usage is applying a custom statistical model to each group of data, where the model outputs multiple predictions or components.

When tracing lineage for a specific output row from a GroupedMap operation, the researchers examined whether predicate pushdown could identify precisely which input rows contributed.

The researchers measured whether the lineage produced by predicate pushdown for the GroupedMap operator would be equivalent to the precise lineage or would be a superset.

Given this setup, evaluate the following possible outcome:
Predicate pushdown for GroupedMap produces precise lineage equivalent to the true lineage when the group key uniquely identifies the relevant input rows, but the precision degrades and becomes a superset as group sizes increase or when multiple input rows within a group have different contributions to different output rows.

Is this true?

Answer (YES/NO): NO